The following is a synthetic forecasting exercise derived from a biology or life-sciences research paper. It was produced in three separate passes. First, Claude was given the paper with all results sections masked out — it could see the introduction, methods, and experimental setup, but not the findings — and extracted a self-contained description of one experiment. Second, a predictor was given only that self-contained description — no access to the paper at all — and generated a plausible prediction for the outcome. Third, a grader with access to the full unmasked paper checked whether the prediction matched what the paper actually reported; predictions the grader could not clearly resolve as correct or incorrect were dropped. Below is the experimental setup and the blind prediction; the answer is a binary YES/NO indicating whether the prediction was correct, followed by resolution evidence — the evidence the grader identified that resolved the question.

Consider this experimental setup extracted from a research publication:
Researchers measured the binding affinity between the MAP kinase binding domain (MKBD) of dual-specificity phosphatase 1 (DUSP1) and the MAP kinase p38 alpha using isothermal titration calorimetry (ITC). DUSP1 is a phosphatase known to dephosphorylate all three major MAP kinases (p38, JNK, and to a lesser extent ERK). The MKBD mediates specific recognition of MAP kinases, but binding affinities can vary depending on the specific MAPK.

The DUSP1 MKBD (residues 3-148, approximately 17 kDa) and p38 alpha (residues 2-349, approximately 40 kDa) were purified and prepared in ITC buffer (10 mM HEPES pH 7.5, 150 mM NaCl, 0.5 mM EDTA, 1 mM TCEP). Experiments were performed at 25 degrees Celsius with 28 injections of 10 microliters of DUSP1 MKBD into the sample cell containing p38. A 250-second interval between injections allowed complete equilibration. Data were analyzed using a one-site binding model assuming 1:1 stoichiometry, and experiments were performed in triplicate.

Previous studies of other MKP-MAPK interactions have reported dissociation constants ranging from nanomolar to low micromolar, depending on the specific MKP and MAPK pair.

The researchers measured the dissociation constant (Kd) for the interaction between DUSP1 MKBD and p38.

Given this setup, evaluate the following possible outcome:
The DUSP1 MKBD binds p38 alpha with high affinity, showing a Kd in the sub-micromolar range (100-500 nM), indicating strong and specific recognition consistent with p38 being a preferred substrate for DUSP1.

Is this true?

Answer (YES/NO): YES